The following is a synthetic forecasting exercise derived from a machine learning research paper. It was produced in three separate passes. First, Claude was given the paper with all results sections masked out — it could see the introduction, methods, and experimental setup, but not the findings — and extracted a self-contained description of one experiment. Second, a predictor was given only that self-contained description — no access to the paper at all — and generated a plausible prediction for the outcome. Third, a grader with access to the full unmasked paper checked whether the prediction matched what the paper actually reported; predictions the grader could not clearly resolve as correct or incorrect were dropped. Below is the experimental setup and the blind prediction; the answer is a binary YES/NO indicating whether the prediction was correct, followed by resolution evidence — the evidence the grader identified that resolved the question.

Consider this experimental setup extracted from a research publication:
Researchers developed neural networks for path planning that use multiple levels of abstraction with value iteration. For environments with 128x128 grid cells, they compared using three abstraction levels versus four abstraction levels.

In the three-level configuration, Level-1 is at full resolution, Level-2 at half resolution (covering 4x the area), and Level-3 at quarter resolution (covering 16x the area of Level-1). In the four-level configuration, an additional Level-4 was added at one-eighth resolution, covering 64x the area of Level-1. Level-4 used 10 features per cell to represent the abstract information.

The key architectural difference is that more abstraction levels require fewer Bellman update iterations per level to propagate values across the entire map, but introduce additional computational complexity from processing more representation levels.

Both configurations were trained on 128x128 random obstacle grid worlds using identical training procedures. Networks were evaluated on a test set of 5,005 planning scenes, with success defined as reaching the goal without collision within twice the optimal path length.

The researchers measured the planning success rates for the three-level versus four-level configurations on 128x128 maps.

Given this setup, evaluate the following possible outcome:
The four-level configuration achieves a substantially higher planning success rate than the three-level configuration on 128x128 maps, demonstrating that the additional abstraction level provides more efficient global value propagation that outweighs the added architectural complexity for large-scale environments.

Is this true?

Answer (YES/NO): YES